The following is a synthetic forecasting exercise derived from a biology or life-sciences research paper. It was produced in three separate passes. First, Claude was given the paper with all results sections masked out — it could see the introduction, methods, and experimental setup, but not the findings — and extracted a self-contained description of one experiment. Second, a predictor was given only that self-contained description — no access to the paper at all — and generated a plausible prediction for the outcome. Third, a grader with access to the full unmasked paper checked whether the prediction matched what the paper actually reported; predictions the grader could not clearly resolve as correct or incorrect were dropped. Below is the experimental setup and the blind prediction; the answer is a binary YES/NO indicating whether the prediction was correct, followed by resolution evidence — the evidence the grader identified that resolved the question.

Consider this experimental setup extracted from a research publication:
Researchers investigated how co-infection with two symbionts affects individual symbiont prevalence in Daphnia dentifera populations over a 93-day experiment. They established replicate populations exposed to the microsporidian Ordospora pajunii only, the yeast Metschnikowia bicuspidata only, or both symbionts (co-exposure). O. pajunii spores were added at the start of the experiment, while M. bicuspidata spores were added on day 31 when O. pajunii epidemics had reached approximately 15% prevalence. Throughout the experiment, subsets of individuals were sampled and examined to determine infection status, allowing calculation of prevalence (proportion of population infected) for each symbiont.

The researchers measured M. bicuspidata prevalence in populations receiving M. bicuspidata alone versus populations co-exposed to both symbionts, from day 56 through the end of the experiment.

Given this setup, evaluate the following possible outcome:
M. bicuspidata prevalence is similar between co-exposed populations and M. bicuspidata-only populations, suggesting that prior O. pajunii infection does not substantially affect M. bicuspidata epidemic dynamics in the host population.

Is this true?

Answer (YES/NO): NO